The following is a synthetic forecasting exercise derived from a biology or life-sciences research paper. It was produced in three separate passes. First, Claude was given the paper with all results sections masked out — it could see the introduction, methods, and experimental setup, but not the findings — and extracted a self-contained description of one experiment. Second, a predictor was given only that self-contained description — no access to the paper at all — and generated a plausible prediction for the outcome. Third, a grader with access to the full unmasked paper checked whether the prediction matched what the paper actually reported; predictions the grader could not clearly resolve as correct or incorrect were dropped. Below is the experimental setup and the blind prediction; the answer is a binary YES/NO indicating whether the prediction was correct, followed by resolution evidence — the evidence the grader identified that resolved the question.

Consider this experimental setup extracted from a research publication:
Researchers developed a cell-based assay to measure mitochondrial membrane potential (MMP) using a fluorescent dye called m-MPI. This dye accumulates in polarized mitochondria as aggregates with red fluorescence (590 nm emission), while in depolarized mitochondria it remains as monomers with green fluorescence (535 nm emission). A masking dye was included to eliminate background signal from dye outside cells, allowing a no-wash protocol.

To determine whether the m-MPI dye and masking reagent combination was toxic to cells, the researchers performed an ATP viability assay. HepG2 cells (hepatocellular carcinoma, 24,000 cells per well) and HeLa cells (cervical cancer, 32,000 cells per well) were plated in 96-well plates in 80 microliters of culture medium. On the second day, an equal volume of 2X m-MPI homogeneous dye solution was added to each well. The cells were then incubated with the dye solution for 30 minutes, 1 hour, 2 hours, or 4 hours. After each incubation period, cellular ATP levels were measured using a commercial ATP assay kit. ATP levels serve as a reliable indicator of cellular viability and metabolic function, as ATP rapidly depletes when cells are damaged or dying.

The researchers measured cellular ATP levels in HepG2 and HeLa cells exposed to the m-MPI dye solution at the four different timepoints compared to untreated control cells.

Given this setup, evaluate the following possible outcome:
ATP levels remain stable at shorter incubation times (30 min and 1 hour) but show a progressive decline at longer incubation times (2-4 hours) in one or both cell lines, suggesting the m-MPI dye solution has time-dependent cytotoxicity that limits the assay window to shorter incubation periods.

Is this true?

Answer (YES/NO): NO